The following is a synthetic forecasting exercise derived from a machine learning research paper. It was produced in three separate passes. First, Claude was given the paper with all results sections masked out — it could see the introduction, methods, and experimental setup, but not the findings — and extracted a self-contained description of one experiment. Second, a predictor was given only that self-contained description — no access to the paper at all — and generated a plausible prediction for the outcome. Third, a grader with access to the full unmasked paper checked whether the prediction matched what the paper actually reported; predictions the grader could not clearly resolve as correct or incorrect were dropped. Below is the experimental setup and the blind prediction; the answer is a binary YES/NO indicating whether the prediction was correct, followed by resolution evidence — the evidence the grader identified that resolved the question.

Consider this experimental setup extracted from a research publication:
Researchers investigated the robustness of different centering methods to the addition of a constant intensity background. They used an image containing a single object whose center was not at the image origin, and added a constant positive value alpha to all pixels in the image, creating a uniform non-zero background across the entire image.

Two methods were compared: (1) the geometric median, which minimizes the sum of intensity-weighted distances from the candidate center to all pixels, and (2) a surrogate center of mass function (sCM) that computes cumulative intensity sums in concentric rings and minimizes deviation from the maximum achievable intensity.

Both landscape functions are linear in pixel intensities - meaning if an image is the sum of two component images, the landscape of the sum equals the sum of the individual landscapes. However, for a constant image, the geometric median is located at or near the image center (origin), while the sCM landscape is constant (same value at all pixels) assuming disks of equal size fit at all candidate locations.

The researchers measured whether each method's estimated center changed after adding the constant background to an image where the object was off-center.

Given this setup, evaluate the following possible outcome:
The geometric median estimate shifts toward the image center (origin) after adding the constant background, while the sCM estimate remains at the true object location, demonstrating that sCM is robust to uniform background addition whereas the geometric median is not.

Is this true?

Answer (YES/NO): YES